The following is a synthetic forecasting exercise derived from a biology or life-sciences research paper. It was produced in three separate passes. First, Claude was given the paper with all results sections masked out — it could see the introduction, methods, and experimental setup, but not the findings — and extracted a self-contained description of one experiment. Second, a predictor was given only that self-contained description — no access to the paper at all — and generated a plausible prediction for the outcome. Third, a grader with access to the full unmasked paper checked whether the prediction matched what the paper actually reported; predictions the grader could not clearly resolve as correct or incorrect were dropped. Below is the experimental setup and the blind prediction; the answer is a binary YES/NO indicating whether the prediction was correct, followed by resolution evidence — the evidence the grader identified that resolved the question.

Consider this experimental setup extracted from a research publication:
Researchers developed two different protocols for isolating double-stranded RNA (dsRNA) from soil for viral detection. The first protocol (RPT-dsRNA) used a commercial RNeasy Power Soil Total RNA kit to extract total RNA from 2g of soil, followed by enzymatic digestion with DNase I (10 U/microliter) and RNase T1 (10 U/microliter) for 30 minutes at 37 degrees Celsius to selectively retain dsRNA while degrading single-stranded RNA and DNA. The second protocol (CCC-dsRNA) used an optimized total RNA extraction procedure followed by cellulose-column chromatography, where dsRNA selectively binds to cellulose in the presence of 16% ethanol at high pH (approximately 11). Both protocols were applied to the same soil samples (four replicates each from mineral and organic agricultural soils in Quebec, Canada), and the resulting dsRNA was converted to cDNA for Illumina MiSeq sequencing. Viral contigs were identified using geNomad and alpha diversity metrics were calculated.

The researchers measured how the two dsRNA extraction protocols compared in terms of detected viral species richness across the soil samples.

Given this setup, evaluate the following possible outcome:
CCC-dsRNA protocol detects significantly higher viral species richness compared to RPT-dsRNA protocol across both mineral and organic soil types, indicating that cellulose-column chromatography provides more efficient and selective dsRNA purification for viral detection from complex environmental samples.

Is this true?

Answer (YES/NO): NO